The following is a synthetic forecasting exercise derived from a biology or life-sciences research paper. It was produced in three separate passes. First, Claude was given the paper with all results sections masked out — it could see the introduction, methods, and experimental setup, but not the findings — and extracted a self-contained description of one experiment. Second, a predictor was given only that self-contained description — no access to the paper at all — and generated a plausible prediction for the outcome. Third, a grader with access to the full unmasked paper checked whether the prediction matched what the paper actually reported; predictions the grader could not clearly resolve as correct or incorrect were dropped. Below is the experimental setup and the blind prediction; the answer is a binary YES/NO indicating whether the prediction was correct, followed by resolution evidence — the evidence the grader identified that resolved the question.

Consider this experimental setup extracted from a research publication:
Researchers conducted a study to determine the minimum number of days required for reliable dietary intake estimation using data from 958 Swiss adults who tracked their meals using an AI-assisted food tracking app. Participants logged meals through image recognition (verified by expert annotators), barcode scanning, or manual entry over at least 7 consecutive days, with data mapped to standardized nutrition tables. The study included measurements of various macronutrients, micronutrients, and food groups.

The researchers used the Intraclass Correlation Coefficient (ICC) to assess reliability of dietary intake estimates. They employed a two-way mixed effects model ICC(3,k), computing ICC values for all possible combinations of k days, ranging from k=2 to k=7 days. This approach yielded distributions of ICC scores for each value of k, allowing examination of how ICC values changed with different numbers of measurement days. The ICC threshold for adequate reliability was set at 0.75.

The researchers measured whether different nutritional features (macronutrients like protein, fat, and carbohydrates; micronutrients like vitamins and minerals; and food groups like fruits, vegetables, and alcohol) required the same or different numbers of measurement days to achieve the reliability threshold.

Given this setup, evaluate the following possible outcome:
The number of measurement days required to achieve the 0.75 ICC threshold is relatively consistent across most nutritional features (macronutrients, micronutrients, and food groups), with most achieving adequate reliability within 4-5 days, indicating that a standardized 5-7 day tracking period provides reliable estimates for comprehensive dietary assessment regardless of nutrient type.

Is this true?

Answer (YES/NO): NO